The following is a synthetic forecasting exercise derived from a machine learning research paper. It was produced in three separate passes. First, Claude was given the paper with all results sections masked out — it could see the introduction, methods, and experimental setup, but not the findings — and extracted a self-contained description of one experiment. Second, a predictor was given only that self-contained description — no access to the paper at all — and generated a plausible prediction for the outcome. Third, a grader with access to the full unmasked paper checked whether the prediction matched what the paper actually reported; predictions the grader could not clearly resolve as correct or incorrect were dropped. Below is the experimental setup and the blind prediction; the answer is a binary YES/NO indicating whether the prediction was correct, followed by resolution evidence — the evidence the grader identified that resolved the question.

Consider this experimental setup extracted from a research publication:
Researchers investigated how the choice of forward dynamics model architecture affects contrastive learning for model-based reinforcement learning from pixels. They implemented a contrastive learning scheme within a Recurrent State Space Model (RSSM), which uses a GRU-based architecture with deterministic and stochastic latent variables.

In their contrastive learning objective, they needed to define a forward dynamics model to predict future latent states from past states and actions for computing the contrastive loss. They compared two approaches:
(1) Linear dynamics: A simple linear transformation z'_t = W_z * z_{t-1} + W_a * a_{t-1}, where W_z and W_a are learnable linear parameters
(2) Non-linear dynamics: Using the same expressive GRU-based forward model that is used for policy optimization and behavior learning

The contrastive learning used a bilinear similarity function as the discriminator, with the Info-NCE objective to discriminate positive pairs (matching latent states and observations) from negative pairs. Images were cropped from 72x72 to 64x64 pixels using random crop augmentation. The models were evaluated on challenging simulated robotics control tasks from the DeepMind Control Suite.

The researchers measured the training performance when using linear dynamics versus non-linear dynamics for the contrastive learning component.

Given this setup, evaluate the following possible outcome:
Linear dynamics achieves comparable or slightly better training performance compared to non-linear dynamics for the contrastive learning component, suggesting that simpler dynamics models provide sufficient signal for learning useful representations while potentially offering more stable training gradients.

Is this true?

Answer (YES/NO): NO